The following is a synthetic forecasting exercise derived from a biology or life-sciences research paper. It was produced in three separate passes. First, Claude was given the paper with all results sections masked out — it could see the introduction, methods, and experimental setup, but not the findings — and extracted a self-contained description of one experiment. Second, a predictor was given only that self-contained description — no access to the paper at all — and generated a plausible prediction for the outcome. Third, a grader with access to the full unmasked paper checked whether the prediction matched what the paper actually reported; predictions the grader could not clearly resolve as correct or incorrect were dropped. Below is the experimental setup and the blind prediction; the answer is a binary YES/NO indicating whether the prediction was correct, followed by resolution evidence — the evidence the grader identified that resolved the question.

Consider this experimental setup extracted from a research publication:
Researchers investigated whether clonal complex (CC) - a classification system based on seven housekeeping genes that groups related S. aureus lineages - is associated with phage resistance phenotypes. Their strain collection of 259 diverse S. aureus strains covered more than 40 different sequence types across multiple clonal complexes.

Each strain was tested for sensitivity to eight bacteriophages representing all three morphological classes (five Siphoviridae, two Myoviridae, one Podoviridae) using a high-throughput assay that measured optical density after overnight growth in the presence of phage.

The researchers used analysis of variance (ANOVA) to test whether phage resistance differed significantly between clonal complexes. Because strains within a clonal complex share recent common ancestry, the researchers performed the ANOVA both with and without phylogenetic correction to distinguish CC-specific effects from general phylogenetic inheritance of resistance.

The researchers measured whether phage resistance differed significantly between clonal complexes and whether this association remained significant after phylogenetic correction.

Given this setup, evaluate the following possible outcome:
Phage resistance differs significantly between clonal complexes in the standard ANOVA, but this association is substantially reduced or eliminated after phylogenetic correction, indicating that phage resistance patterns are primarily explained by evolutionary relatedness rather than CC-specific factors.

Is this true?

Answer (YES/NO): NO